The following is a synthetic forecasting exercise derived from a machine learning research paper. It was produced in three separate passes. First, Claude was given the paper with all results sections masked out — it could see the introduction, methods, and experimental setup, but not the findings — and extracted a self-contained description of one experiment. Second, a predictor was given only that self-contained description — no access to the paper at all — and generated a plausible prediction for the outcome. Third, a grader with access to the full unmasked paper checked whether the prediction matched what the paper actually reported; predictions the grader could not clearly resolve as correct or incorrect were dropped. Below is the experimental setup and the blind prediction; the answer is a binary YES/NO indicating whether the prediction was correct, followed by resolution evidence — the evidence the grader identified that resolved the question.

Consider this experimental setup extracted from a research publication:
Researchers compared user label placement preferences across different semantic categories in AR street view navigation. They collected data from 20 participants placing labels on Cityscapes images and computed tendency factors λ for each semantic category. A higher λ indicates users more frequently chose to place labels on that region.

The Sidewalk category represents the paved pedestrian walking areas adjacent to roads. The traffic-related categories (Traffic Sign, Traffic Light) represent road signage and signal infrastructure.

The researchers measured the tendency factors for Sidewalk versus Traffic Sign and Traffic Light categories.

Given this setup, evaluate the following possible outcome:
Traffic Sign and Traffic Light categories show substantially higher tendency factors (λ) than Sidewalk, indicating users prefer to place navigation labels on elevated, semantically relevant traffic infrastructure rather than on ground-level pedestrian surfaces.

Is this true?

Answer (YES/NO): NO